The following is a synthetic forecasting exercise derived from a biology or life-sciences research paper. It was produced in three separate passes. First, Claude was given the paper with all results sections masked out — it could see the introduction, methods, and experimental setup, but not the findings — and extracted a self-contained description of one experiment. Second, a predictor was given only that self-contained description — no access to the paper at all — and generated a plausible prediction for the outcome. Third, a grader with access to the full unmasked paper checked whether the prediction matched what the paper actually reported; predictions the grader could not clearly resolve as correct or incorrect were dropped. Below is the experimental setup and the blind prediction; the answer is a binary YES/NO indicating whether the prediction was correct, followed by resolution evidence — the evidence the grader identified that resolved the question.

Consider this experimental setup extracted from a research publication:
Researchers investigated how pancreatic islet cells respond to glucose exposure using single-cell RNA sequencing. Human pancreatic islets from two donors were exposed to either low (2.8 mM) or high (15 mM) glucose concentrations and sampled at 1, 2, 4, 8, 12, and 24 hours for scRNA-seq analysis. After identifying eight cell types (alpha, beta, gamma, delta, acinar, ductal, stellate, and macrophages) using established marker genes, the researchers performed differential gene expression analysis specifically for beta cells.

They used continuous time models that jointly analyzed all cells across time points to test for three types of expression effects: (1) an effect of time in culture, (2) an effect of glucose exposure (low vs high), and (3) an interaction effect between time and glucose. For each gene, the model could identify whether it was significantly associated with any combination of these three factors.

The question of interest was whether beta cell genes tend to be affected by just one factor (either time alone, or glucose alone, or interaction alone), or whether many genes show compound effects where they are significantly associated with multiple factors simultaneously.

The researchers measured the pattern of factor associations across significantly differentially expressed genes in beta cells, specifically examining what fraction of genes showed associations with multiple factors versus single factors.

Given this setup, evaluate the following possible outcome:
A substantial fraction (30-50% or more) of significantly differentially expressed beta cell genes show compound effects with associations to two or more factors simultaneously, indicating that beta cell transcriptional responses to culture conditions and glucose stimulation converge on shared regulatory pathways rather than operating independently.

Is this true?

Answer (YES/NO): YES